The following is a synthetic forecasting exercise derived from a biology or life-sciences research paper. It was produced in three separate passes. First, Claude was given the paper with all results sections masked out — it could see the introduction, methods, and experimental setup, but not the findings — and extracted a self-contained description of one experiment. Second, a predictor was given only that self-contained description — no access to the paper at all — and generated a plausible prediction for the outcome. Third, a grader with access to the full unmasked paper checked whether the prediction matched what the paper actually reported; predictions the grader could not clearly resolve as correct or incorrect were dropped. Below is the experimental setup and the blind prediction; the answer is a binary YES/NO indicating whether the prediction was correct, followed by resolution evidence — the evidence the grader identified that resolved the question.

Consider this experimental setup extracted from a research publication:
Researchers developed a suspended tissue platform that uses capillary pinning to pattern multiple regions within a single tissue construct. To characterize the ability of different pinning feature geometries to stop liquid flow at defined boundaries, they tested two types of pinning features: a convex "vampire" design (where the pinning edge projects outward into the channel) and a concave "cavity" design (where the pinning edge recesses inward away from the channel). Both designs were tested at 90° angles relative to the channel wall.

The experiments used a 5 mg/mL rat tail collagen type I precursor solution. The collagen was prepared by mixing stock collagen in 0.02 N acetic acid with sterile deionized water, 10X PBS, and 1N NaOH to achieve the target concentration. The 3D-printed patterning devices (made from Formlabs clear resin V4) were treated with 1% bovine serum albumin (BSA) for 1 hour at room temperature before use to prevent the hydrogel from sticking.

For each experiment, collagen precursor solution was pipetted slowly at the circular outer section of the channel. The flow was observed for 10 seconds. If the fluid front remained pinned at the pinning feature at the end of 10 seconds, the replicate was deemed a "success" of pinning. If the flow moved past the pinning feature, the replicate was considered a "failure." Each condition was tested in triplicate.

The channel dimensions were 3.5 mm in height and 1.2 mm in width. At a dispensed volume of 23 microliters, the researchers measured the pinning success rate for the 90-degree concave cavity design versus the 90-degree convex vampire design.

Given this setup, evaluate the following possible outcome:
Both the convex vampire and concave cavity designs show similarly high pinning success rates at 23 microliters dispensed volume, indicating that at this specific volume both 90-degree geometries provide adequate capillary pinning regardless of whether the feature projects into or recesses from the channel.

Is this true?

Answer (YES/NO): NO